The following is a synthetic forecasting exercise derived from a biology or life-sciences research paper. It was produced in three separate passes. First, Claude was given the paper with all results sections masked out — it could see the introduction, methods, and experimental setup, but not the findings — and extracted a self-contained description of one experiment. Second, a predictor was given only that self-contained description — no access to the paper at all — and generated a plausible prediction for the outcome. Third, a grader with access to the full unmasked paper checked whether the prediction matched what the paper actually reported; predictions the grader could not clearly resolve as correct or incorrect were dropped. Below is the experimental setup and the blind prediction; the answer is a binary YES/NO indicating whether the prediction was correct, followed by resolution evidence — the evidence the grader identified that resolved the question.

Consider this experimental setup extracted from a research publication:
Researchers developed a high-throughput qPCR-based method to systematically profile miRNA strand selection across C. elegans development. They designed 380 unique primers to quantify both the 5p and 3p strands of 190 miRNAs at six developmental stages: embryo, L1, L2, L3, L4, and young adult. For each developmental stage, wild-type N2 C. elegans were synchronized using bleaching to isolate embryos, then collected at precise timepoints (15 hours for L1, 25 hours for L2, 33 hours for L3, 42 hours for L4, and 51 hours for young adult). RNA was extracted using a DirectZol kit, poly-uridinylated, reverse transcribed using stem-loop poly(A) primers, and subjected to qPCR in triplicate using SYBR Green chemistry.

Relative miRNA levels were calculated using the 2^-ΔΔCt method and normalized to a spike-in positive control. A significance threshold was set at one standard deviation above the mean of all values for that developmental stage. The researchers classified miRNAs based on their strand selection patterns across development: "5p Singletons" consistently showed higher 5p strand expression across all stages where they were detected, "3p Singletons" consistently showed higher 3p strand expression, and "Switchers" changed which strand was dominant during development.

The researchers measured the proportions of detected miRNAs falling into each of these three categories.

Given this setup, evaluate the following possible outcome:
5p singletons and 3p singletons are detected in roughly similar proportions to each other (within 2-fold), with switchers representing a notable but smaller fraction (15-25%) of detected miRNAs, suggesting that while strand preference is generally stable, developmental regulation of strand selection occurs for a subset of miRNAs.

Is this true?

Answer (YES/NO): NO